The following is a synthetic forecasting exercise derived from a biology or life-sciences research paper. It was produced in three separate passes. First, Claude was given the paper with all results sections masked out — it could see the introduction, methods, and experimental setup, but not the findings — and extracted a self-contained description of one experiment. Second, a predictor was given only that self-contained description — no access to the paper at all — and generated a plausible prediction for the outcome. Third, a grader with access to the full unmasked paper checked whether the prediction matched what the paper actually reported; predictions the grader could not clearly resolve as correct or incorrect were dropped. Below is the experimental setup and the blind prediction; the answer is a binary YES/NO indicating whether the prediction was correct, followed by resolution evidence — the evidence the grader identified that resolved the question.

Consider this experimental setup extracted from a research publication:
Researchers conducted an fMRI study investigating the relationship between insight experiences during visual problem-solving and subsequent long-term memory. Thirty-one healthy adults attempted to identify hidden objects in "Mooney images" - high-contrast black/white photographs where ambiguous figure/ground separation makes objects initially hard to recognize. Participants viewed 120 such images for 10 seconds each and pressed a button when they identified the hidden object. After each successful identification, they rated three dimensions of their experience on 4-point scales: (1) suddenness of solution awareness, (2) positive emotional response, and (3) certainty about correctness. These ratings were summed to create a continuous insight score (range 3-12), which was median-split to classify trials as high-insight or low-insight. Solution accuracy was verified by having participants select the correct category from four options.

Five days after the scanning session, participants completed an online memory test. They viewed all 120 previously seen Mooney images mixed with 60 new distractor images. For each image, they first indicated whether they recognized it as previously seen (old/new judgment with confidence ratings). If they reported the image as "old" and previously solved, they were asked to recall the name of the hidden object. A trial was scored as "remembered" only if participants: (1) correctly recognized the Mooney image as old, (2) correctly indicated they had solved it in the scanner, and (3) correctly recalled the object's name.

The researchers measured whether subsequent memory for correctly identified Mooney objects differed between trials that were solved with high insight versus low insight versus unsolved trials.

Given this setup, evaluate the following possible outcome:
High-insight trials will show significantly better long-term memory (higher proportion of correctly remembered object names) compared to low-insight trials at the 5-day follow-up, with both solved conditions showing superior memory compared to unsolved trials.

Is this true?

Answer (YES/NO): YES